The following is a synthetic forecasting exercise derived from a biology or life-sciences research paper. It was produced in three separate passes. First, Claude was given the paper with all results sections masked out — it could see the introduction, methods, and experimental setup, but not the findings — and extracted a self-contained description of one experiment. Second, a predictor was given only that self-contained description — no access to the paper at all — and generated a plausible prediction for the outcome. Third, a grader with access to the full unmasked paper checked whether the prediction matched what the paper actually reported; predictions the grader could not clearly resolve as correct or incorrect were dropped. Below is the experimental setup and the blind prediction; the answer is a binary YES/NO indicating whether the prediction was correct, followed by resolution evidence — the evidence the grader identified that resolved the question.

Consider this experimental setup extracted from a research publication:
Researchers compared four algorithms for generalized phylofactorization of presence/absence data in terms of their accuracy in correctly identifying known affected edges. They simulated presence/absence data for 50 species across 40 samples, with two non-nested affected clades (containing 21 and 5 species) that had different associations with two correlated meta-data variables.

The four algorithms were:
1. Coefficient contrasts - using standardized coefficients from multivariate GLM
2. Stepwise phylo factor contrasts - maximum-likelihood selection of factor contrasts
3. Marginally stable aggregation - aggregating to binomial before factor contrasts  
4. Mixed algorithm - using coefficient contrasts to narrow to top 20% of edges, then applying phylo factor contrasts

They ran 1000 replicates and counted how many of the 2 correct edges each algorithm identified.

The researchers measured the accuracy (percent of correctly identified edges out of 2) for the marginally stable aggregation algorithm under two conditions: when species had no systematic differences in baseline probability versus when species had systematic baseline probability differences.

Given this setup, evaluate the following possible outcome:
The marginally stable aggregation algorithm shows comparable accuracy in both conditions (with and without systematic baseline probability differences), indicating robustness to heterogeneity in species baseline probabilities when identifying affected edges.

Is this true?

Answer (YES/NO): NO